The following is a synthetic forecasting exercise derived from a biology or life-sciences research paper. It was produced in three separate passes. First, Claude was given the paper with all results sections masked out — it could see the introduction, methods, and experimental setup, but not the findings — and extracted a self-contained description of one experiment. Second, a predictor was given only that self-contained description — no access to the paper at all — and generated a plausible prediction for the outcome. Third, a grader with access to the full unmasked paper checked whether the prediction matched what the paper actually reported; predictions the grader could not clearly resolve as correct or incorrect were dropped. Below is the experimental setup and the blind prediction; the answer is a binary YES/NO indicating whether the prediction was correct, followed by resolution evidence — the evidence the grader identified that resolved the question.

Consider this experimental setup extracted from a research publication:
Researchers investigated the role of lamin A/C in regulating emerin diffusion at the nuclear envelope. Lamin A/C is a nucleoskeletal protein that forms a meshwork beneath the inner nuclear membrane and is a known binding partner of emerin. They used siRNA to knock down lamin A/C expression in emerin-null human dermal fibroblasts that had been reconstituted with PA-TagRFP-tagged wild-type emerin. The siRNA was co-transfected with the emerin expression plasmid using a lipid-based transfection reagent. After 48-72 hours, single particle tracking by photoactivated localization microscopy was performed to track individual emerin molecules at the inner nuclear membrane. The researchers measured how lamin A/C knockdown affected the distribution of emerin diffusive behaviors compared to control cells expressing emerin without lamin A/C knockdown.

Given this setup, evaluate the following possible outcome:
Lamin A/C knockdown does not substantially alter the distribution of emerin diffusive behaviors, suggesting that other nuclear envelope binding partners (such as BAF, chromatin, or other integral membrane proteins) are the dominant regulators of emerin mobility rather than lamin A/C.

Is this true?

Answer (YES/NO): NO